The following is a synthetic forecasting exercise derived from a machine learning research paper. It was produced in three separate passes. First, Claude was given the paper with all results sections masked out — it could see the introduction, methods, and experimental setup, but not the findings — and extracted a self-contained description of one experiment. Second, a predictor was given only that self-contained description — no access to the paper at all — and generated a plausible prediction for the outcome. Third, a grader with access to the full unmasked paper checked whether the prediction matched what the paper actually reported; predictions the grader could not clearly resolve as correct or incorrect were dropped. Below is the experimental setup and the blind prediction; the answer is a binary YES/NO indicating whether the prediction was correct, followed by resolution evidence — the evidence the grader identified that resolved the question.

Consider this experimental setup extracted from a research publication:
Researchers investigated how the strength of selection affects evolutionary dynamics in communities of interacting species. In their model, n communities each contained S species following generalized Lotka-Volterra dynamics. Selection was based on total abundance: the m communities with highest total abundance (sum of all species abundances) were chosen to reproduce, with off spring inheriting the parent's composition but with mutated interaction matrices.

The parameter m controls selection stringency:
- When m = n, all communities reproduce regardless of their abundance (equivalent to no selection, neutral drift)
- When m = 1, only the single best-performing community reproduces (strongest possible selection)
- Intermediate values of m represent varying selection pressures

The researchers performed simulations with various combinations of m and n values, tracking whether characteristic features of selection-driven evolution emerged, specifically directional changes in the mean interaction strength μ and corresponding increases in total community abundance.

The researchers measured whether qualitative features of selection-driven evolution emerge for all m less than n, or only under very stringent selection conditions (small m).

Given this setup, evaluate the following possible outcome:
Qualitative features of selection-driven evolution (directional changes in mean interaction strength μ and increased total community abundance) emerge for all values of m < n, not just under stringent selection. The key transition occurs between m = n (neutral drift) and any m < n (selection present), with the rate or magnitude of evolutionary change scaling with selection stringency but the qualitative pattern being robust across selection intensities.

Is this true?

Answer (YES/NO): YES